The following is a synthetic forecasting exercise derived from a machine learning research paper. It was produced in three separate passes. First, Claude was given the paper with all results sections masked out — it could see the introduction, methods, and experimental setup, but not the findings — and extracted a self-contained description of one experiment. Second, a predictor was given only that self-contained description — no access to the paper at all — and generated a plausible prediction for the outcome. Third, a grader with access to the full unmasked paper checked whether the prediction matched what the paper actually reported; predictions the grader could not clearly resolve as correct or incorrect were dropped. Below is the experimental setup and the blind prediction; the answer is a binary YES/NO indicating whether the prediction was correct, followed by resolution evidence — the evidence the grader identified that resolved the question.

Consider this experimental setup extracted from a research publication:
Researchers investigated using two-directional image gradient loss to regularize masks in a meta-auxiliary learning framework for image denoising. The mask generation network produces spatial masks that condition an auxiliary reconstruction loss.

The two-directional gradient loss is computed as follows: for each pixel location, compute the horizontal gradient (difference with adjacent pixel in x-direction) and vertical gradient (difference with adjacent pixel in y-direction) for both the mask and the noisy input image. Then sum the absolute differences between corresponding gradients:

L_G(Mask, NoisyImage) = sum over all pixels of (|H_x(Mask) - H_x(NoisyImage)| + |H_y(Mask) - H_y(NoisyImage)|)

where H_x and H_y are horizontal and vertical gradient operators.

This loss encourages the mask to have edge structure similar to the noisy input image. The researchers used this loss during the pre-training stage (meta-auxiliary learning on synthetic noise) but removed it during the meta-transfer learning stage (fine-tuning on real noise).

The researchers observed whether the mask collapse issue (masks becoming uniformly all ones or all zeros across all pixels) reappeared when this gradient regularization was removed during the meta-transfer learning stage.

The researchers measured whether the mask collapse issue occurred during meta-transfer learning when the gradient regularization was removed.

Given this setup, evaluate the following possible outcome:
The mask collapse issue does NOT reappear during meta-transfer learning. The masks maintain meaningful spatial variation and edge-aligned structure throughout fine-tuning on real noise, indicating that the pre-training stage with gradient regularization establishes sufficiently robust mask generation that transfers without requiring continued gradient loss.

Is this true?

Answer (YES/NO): NO